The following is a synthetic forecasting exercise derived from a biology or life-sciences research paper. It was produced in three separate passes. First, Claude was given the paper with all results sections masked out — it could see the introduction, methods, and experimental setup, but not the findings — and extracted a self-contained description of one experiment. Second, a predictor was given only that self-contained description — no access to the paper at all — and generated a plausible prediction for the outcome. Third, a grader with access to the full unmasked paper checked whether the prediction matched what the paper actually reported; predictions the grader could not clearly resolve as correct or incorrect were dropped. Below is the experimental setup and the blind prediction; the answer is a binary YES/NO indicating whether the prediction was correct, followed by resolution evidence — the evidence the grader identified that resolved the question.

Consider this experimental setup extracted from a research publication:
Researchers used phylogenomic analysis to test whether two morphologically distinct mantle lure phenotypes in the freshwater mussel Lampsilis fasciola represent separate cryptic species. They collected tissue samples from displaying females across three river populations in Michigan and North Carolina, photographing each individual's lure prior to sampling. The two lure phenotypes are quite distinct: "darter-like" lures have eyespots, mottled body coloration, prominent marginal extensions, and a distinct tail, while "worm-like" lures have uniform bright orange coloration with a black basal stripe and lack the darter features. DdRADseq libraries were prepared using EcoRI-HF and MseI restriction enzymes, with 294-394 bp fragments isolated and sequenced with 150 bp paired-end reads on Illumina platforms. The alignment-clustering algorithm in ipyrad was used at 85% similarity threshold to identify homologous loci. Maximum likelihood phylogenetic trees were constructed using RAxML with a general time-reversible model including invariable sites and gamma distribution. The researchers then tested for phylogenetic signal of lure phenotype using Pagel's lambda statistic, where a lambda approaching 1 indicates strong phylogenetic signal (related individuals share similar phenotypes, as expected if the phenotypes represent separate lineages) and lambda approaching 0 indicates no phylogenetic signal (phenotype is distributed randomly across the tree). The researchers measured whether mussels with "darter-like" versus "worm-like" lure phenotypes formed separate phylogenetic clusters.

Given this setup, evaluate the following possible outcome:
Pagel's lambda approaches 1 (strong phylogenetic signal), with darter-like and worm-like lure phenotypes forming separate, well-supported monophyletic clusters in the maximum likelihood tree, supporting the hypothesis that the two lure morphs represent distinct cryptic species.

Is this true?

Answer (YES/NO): NO